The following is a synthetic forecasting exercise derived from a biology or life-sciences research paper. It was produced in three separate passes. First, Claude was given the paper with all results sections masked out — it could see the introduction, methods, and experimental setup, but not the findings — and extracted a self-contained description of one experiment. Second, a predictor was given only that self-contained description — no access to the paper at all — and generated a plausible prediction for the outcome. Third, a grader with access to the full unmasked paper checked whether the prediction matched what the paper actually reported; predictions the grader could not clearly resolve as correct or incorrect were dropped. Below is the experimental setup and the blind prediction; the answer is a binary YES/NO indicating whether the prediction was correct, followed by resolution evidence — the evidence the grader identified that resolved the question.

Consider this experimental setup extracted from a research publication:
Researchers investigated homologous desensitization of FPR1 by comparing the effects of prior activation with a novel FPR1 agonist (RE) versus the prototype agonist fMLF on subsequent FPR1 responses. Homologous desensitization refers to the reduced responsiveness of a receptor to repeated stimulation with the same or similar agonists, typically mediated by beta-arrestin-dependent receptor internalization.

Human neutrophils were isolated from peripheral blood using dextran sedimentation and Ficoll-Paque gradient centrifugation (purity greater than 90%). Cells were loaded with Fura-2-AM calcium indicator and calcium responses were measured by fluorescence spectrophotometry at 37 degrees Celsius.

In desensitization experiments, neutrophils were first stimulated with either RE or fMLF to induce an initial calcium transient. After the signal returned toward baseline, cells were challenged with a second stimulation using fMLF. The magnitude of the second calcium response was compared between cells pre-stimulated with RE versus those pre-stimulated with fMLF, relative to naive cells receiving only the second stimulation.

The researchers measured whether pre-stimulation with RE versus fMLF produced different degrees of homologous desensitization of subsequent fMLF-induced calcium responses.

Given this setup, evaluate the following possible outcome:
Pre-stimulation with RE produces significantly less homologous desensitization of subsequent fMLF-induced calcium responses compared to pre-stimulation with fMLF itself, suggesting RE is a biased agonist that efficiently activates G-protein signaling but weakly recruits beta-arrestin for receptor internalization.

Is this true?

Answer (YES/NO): NO